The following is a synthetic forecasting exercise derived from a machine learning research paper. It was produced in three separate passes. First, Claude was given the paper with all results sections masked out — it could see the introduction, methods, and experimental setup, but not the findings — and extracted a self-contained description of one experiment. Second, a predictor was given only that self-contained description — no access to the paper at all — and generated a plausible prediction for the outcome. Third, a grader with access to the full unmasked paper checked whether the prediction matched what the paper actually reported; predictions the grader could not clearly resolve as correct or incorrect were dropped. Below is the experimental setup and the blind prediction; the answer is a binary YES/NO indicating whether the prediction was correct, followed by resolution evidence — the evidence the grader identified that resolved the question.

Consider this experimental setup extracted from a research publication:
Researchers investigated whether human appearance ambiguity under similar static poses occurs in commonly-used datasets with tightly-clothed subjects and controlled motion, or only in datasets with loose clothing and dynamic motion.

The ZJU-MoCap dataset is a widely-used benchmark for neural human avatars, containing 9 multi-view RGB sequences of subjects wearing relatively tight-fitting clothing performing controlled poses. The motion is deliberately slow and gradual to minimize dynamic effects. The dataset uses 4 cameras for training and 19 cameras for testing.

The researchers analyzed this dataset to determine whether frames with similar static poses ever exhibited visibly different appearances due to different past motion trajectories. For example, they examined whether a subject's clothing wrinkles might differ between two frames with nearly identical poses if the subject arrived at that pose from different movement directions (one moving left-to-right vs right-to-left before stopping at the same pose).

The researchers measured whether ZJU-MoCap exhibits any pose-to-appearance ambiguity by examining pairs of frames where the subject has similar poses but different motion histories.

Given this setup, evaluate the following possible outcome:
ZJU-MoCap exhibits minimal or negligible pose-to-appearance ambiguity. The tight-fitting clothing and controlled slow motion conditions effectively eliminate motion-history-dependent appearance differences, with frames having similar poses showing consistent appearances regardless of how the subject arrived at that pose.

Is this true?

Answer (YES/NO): NO